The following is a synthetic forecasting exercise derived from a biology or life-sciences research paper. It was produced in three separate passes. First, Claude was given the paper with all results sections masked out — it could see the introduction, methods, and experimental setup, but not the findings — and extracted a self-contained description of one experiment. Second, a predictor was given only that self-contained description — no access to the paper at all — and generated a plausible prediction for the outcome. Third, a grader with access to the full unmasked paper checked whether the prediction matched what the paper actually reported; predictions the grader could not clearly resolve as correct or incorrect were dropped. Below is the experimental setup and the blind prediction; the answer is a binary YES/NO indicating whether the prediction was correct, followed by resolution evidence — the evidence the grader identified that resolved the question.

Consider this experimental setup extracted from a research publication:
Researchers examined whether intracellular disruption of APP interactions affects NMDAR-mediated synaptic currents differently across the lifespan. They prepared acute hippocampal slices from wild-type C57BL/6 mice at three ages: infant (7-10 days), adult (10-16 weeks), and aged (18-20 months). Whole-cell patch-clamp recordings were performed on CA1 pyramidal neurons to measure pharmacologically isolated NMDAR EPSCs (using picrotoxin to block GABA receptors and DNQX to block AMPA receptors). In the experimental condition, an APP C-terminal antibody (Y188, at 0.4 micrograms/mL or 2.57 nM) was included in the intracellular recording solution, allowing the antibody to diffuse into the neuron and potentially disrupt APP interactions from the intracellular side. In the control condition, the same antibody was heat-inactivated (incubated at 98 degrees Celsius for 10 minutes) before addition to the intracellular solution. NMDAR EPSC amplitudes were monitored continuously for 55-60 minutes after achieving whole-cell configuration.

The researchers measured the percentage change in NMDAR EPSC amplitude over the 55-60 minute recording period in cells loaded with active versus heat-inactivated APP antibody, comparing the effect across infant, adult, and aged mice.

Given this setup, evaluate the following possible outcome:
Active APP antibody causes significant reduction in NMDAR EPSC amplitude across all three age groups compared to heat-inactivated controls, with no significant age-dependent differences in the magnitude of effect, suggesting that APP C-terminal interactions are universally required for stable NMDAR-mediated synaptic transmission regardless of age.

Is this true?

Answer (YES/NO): NO